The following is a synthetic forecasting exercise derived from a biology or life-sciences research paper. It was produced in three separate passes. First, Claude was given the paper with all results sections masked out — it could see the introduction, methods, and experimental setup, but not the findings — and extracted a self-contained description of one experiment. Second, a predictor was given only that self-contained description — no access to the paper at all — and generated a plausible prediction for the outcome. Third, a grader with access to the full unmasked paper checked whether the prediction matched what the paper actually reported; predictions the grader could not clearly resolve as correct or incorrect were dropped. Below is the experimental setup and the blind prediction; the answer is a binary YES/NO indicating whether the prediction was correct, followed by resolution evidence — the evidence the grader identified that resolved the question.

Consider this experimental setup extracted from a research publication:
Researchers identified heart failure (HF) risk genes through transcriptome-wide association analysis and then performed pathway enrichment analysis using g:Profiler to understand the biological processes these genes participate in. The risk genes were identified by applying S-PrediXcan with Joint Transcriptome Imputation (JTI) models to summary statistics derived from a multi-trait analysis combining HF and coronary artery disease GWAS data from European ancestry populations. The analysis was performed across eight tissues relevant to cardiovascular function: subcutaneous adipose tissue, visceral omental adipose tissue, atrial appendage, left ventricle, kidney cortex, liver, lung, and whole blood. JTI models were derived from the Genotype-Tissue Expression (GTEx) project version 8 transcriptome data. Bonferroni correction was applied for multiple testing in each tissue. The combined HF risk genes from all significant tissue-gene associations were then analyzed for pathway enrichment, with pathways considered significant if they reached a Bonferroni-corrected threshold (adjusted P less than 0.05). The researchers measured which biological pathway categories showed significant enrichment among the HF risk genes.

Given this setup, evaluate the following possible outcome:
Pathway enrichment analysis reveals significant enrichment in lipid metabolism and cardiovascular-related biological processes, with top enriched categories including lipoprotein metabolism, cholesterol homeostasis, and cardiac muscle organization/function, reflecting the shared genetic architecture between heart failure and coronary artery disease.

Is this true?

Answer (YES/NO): NO